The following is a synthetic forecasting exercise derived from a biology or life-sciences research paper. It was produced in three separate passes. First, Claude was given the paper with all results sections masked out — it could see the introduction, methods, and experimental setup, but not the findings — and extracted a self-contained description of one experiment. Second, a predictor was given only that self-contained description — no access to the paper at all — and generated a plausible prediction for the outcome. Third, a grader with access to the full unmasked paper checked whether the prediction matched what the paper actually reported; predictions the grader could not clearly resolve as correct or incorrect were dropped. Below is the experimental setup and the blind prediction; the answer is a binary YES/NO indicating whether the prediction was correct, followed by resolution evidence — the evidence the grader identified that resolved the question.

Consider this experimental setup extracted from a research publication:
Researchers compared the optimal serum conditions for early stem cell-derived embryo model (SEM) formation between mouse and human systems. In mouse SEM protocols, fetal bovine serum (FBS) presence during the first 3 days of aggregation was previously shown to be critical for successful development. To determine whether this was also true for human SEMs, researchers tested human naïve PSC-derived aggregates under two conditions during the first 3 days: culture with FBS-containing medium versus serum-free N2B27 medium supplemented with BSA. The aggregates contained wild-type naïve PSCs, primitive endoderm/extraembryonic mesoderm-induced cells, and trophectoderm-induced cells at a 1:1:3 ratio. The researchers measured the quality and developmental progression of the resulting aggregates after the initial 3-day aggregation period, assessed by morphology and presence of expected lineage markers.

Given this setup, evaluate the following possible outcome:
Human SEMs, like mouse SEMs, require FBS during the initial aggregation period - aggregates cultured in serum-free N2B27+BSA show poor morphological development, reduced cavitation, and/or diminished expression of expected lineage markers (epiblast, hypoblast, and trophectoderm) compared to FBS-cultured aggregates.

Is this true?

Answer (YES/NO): NO